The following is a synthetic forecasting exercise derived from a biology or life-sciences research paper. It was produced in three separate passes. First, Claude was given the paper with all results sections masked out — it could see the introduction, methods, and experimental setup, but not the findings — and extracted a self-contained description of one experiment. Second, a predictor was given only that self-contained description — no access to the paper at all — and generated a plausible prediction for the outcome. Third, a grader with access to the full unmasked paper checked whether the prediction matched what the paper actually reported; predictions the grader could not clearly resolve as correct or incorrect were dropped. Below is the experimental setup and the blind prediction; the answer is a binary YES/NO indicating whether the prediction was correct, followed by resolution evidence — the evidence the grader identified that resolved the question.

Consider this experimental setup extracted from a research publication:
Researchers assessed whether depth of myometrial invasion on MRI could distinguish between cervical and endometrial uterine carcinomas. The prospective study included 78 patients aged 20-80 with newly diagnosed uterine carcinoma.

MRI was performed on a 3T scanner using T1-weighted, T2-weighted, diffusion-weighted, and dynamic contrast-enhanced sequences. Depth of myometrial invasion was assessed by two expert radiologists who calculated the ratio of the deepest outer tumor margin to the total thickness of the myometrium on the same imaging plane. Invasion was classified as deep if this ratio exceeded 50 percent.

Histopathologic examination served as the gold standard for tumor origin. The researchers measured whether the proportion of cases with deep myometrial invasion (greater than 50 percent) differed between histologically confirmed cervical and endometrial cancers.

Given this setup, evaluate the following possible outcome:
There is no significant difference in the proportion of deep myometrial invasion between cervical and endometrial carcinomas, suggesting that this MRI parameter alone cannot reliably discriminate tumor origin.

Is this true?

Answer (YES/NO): NO